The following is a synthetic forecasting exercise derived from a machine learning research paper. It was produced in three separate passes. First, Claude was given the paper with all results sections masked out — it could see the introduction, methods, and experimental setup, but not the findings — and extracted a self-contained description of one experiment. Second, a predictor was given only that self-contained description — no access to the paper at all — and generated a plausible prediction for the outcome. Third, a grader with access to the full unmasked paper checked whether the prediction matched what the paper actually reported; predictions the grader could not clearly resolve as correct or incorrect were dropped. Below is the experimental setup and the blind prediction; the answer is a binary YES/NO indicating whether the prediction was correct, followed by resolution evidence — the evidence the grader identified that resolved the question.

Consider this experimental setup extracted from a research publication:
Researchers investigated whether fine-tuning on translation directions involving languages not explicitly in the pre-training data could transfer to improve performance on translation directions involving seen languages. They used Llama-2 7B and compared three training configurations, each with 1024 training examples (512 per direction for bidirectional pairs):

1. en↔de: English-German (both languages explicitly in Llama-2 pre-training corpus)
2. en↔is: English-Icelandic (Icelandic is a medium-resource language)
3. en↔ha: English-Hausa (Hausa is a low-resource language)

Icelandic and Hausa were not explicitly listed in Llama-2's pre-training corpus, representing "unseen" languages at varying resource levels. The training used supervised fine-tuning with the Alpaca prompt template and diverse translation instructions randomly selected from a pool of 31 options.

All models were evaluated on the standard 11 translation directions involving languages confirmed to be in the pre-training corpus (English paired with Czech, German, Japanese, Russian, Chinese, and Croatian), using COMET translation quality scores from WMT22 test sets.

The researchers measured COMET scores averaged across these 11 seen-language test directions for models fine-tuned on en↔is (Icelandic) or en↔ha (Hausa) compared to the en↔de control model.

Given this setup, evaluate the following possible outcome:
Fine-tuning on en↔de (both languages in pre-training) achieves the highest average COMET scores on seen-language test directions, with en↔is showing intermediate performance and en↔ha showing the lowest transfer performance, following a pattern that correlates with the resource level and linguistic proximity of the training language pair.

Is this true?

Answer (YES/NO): NO